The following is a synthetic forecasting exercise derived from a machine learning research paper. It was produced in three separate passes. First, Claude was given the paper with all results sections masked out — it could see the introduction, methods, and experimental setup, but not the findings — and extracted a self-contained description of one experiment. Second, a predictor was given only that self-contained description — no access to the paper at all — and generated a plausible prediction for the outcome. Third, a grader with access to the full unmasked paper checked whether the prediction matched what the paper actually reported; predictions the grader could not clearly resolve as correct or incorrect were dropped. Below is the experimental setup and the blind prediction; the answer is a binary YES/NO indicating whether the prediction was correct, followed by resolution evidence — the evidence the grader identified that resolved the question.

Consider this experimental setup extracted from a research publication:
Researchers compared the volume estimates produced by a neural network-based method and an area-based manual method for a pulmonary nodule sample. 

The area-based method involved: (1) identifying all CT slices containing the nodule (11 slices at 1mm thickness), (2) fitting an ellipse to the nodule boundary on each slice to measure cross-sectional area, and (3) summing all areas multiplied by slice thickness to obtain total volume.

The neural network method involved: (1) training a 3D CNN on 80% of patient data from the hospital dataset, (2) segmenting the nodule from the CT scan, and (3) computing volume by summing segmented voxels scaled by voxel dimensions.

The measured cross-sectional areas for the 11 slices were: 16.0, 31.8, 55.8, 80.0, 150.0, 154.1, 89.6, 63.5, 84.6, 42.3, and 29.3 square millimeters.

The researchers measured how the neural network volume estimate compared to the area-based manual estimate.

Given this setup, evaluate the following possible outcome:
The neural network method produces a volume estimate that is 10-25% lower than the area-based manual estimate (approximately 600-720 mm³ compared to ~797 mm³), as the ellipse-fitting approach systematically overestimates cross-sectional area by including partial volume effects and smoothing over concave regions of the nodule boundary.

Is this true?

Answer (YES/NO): NO